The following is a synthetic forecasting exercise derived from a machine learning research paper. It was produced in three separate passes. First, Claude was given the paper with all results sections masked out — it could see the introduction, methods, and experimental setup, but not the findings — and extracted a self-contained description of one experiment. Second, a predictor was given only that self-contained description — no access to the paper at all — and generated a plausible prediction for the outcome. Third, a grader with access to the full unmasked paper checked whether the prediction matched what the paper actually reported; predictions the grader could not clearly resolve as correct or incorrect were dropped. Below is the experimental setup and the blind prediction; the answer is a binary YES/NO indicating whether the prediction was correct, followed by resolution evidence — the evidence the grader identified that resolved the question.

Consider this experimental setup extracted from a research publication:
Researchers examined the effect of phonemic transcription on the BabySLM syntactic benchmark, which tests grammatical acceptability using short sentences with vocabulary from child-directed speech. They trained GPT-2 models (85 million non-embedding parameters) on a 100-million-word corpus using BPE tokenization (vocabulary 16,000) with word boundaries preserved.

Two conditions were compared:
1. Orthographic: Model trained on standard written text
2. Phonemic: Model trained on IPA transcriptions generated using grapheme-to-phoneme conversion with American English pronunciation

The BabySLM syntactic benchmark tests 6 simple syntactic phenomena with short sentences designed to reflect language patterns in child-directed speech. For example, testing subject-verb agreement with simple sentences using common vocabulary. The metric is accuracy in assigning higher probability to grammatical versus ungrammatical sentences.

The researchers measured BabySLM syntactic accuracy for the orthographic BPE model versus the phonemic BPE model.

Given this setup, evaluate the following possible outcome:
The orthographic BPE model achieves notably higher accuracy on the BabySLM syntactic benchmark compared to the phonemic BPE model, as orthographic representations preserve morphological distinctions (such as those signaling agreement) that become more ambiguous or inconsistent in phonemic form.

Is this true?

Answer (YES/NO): YES